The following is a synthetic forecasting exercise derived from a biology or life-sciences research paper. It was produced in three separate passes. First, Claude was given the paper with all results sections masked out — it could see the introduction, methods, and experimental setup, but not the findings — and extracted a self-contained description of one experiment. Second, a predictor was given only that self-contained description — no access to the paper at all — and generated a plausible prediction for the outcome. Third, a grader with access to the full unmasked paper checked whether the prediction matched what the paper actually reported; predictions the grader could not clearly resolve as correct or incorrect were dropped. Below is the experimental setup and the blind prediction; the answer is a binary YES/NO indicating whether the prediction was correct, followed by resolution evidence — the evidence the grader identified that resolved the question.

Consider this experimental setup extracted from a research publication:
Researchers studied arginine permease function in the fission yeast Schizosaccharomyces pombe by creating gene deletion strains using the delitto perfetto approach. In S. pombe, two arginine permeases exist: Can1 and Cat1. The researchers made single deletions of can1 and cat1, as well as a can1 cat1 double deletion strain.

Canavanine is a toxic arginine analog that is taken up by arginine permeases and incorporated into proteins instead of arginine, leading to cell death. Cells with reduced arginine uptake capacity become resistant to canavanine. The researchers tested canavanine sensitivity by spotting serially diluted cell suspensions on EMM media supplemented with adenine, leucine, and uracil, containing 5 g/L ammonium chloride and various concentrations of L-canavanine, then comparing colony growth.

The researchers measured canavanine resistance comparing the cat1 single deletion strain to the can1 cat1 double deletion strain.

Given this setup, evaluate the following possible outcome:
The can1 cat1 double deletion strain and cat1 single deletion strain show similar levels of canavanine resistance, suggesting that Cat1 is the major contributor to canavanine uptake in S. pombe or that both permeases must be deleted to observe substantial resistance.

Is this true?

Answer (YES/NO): NO